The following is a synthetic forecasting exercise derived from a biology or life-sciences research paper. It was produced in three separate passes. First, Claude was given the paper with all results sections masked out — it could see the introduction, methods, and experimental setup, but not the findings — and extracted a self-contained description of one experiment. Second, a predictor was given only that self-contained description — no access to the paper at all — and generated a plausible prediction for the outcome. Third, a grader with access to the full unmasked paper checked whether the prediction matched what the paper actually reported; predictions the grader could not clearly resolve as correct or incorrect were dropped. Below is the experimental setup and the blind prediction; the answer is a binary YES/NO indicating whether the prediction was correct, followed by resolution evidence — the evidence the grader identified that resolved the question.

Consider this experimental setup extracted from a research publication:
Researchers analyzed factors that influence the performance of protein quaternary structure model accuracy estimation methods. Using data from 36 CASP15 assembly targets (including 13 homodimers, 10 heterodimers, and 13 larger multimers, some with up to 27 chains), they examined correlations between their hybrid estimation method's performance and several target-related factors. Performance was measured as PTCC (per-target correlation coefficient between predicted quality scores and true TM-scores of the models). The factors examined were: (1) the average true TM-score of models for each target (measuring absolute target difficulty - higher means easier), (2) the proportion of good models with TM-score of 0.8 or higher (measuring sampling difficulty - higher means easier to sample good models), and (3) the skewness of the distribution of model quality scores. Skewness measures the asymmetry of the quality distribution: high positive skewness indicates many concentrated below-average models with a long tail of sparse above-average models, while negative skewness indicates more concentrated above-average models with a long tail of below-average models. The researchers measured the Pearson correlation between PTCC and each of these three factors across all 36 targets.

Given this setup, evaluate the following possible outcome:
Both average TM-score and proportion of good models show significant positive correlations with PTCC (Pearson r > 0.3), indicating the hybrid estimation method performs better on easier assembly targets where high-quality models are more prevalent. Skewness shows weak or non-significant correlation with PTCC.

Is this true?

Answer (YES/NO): NO